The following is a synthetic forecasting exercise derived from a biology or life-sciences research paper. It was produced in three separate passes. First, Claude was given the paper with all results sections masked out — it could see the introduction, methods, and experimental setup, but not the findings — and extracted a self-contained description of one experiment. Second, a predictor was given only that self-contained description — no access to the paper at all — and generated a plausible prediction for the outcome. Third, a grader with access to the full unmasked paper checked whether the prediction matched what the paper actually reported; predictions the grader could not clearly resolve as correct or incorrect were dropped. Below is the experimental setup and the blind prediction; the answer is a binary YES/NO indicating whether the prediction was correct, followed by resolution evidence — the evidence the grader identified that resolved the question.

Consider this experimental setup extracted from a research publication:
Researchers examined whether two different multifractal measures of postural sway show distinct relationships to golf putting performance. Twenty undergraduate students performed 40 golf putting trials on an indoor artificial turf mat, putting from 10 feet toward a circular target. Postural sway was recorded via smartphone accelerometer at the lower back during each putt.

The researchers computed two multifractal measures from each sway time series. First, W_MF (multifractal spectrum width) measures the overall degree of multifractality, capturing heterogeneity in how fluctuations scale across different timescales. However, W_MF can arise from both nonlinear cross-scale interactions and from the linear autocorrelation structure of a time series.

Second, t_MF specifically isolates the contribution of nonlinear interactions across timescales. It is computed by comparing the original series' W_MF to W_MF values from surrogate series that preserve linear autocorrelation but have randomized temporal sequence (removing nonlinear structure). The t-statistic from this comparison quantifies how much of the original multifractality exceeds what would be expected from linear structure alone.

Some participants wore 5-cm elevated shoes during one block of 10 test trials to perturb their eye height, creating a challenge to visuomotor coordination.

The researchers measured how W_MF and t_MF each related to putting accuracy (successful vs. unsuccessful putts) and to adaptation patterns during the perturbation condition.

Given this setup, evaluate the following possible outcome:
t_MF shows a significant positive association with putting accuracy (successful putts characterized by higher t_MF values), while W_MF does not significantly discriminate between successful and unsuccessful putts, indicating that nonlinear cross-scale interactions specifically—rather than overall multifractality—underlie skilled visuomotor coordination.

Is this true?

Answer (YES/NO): NO